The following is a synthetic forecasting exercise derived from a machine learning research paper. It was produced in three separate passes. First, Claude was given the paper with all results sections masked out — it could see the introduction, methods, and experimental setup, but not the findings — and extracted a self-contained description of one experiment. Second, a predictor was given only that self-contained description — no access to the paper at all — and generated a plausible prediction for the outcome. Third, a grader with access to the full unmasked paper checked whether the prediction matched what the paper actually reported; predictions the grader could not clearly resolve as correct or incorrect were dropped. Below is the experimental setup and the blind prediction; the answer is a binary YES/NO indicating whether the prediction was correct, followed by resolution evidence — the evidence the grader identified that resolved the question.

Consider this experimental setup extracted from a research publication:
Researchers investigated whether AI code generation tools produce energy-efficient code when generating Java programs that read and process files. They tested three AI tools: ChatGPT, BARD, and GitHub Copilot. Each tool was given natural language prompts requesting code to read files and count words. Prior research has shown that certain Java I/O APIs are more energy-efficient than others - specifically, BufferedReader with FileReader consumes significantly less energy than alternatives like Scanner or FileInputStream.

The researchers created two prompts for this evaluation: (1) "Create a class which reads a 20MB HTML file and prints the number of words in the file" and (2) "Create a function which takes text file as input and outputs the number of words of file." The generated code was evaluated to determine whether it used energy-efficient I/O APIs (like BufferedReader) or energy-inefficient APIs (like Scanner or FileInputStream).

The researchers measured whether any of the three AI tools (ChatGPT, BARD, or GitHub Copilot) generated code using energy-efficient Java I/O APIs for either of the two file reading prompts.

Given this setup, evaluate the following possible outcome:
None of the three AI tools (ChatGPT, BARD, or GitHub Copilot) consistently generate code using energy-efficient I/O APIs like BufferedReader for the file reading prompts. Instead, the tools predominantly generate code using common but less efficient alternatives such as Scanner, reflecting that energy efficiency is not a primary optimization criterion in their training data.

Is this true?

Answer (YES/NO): YES